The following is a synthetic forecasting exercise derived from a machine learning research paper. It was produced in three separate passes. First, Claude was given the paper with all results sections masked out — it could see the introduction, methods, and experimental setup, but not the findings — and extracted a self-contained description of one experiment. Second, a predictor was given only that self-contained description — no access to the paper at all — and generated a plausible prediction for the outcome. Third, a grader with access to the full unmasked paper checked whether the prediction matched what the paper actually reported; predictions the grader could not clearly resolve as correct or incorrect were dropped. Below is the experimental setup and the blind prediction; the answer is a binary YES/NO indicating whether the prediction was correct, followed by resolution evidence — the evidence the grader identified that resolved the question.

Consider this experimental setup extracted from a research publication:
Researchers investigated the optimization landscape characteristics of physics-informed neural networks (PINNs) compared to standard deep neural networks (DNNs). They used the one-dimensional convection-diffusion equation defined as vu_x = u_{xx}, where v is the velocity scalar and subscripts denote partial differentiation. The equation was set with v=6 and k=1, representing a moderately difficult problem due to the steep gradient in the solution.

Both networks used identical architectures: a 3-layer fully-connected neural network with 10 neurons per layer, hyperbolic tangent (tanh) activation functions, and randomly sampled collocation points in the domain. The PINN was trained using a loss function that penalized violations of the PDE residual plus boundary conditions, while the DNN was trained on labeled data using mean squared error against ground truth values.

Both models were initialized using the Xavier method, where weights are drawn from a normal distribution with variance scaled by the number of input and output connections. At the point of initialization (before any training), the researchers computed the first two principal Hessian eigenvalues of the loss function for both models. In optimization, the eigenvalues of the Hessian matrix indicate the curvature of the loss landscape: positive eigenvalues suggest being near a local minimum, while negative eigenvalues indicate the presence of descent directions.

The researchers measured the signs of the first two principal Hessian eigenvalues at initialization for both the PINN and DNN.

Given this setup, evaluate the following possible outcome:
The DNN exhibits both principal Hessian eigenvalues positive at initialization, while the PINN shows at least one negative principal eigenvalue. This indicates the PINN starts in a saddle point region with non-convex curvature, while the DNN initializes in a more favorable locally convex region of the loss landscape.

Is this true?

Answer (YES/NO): NO